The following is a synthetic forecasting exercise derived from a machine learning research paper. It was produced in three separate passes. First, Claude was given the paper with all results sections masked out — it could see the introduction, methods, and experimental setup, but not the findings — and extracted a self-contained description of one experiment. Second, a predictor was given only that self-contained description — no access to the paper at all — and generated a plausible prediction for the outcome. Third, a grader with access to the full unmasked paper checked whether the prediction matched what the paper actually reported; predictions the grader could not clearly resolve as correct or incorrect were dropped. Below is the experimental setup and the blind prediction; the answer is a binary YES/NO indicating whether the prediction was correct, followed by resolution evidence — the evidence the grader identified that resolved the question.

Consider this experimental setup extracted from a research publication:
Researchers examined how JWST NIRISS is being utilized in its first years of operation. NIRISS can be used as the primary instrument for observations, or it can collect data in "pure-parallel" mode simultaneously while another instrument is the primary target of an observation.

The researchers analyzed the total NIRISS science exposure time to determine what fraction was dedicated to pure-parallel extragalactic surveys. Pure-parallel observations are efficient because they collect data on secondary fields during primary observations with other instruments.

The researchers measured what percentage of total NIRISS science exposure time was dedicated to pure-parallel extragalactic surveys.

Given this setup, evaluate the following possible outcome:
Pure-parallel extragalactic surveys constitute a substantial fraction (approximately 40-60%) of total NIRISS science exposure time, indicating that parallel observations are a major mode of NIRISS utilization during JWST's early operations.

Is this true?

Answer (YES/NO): NO